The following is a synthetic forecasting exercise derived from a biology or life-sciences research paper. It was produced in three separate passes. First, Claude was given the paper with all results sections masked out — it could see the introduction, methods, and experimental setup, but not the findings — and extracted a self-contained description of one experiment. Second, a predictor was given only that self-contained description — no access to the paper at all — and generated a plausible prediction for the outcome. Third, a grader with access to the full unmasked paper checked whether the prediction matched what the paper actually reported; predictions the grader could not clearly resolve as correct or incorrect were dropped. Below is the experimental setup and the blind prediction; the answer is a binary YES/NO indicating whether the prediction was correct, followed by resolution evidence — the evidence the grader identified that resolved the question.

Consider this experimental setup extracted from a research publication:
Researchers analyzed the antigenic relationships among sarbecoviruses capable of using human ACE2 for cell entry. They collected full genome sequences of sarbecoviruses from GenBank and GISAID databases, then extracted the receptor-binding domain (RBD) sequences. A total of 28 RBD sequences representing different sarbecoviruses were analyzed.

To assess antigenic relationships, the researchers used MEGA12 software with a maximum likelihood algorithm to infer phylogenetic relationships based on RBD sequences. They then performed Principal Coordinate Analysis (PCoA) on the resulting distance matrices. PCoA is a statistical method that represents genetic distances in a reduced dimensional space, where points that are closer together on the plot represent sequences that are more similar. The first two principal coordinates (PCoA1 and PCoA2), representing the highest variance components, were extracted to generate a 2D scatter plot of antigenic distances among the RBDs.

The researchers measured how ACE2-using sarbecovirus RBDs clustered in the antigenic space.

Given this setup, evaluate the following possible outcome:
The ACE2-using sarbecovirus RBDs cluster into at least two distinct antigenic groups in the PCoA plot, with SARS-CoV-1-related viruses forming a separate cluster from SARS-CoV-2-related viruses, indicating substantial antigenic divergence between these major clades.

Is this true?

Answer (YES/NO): NO